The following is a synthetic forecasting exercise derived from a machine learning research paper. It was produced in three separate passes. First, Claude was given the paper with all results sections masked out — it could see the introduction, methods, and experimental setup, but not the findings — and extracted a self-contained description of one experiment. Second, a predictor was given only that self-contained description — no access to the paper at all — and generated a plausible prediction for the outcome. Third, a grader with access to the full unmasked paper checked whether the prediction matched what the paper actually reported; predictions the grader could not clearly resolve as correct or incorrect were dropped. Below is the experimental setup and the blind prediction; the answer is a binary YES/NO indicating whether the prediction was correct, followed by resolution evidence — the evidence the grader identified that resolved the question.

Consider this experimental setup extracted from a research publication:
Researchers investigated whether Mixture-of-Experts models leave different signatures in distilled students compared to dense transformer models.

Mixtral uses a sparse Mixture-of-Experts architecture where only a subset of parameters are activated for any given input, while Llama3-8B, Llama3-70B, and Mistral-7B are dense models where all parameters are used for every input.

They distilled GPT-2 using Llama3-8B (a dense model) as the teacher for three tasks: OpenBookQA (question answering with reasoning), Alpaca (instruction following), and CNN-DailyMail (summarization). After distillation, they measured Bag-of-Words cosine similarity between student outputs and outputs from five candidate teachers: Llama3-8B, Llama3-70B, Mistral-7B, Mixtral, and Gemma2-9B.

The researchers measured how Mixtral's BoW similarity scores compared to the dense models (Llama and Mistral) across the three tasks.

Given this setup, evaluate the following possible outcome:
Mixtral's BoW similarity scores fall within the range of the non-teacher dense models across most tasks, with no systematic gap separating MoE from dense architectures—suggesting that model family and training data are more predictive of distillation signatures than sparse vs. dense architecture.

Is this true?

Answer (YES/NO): NO